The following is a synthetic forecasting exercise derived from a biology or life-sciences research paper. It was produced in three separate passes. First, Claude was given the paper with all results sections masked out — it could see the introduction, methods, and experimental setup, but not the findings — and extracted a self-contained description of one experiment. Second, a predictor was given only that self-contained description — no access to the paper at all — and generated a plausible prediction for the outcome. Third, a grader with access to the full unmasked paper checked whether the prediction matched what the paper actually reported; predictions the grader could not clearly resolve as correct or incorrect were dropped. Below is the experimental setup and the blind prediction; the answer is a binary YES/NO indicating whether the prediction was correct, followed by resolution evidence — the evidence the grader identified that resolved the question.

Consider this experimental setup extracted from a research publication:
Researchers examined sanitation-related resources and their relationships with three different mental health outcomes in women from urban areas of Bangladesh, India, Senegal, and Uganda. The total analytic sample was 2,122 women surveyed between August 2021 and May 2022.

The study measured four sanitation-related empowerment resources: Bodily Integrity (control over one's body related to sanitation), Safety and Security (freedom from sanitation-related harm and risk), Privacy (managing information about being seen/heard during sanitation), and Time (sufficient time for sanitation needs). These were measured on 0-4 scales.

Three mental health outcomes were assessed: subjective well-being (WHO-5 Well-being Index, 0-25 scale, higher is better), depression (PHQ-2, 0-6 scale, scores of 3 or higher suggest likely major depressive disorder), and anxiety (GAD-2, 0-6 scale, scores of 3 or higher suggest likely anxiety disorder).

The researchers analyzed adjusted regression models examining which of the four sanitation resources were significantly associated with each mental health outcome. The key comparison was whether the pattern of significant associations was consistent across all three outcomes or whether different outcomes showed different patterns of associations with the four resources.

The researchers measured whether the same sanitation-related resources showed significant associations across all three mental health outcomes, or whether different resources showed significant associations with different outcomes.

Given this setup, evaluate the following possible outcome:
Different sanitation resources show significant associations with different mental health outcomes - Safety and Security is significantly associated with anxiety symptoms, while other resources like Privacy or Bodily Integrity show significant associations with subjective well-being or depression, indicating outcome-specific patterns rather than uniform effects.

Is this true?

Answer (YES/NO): YES